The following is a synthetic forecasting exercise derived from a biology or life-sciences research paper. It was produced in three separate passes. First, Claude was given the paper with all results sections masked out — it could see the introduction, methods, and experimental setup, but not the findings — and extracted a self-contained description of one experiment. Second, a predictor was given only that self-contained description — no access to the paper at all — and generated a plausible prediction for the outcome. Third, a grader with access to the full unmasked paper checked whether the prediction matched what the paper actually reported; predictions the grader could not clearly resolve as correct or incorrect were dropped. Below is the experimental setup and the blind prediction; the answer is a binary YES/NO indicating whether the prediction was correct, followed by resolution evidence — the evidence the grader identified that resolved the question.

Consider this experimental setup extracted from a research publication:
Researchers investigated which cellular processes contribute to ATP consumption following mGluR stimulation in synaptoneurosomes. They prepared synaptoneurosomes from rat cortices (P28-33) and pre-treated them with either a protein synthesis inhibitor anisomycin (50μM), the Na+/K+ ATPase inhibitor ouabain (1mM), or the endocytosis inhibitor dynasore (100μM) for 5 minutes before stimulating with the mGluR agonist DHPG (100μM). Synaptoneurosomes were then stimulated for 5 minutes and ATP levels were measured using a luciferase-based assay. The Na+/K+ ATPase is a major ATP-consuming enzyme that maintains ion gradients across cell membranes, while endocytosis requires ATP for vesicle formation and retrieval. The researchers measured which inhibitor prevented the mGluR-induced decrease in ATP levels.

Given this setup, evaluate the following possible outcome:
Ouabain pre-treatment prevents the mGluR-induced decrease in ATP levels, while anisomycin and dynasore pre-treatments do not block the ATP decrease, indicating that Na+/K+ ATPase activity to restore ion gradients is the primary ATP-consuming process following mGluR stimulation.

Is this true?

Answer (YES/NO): NO